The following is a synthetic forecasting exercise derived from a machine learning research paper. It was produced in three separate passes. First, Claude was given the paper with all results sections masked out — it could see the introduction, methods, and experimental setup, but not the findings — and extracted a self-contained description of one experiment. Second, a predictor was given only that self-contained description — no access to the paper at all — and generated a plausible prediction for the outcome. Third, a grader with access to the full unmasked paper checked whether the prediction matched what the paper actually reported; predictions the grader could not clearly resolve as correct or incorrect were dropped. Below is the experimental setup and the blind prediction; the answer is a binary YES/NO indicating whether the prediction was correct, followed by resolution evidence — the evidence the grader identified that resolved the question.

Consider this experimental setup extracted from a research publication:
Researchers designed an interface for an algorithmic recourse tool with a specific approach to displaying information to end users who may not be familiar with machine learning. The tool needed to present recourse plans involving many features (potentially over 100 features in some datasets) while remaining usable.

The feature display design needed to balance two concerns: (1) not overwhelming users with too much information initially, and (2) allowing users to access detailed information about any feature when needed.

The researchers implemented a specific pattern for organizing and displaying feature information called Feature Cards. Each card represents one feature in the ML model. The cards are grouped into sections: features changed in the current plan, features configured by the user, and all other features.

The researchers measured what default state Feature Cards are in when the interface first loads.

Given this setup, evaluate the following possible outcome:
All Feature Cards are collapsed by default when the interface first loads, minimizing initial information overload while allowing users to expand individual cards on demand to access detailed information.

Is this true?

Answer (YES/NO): YES